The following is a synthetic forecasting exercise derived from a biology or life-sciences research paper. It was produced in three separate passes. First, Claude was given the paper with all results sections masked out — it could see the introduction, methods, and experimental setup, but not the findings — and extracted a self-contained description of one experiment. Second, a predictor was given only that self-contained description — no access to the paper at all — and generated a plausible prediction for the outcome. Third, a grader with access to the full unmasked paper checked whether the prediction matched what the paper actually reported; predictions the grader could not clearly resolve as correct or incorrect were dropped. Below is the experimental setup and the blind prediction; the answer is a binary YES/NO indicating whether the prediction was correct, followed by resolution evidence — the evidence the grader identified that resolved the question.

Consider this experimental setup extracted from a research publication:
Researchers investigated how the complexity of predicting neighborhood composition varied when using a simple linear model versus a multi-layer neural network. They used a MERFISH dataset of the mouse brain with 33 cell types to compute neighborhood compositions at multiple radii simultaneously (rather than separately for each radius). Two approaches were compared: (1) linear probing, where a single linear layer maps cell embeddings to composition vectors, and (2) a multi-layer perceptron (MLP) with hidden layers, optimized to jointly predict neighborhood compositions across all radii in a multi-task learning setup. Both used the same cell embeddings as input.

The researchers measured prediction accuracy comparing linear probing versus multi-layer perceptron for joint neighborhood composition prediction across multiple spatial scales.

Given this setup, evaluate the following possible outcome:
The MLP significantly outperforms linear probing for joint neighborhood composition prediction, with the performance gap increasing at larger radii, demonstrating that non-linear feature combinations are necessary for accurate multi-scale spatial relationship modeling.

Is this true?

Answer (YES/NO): NO